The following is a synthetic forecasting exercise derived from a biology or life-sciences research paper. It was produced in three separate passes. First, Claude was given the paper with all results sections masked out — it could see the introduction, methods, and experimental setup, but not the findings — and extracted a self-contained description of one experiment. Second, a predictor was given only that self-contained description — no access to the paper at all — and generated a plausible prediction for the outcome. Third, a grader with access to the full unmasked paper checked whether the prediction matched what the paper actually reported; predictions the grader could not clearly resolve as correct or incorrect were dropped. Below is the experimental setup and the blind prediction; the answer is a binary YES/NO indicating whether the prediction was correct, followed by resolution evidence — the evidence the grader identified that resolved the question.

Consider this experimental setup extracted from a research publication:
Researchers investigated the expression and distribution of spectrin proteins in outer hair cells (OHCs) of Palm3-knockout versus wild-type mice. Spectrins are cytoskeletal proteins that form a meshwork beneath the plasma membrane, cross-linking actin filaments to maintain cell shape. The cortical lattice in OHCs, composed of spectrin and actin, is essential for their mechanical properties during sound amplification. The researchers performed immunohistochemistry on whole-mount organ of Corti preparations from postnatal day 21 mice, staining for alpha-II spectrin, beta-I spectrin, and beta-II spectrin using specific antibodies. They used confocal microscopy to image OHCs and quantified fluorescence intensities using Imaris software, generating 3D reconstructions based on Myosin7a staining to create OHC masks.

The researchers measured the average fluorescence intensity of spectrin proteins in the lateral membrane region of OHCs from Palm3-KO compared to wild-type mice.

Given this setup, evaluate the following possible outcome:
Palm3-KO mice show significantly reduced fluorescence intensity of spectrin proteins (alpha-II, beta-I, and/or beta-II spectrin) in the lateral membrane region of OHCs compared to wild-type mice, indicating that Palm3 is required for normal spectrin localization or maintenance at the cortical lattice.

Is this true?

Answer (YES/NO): YES